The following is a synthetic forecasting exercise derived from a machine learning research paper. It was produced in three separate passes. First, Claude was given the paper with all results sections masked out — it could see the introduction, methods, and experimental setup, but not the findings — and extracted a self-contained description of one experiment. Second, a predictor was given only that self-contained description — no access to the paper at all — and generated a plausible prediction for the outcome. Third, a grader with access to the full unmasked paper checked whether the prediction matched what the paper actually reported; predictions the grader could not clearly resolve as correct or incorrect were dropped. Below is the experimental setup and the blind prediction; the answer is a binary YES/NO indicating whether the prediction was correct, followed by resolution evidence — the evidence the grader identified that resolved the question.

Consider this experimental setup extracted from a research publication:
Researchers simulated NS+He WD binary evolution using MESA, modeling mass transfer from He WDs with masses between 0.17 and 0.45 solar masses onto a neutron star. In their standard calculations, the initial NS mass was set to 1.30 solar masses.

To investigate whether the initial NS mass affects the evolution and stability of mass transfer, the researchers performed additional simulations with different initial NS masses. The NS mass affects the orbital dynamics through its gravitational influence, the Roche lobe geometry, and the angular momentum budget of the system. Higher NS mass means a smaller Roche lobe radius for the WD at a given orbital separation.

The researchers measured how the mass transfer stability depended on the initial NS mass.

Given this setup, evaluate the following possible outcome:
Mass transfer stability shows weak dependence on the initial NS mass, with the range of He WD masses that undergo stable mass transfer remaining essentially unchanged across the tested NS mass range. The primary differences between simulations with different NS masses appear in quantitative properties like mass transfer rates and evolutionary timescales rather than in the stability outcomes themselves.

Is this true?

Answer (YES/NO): YES